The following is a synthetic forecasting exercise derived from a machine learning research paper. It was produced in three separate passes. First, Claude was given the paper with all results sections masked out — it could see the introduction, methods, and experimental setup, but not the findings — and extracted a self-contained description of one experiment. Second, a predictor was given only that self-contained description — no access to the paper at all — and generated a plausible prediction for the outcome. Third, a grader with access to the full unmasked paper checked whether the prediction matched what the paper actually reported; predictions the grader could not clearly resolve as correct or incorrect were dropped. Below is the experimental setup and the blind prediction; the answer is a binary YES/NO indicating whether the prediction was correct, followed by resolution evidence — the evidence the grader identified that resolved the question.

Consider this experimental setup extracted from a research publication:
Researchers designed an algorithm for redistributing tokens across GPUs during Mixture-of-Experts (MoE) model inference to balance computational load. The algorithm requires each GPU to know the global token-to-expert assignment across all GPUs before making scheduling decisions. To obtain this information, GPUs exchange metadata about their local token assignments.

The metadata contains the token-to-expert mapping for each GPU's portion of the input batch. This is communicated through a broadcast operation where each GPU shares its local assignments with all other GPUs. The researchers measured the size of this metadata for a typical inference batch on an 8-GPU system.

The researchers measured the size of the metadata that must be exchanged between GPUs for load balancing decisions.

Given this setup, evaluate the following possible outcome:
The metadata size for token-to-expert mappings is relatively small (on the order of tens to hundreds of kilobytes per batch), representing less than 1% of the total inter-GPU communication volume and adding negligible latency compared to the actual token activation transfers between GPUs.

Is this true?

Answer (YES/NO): NO